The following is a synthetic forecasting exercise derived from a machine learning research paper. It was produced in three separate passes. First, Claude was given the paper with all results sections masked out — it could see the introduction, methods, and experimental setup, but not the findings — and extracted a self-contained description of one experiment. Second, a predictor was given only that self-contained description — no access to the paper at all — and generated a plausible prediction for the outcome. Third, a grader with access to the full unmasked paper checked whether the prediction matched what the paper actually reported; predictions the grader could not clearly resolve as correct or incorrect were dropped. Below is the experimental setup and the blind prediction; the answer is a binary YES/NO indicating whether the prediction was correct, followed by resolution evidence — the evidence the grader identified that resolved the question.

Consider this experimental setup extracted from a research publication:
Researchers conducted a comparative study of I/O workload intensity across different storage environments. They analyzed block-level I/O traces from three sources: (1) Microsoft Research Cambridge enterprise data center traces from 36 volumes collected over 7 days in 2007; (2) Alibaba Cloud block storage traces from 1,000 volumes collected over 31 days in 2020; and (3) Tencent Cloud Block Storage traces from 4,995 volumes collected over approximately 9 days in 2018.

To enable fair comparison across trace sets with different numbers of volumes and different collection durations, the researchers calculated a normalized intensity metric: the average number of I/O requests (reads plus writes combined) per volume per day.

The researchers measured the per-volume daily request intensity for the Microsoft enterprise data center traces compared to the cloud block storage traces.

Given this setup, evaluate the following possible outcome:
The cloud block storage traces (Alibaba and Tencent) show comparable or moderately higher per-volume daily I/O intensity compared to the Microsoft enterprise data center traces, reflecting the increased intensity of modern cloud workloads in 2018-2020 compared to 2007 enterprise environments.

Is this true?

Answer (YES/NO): YES